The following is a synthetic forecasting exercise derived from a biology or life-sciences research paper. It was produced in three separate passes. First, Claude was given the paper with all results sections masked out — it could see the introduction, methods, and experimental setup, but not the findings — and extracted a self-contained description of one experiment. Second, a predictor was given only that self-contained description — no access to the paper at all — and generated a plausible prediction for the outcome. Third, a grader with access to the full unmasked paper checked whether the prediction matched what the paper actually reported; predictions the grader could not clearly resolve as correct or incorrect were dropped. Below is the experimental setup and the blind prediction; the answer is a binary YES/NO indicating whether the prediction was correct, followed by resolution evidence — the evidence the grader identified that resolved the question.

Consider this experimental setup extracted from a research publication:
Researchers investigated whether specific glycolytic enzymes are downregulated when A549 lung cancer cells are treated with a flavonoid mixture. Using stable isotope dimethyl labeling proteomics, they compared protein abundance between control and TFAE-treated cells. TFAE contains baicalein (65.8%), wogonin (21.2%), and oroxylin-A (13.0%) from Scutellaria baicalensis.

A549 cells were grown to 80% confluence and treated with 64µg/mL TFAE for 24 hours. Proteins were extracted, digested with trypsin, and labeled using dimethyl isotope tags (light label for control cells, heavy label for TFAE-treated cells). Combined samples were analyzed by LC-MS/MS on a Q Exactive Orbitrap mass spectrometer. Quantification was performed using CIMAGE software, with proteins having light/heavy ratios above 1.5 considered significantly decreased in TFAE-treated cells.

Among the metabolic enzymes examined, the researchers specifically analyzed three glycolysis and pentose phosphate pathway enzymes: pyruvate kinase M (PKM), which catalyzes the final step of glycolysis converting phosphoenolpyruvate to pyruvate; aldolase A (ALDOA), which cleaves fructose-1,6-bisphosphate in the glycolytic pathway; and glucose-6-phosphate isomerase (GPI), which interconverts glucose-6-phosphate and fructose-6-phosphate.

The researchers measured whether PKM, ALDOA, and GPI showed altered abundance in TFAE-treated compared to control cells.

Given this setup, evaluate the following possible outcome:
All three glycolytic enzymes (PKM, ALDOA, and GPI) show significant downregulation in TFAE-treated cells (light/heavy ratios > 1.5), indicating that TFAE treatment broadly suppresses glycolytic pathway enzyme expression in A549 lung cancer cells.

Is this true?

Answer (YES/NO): YES